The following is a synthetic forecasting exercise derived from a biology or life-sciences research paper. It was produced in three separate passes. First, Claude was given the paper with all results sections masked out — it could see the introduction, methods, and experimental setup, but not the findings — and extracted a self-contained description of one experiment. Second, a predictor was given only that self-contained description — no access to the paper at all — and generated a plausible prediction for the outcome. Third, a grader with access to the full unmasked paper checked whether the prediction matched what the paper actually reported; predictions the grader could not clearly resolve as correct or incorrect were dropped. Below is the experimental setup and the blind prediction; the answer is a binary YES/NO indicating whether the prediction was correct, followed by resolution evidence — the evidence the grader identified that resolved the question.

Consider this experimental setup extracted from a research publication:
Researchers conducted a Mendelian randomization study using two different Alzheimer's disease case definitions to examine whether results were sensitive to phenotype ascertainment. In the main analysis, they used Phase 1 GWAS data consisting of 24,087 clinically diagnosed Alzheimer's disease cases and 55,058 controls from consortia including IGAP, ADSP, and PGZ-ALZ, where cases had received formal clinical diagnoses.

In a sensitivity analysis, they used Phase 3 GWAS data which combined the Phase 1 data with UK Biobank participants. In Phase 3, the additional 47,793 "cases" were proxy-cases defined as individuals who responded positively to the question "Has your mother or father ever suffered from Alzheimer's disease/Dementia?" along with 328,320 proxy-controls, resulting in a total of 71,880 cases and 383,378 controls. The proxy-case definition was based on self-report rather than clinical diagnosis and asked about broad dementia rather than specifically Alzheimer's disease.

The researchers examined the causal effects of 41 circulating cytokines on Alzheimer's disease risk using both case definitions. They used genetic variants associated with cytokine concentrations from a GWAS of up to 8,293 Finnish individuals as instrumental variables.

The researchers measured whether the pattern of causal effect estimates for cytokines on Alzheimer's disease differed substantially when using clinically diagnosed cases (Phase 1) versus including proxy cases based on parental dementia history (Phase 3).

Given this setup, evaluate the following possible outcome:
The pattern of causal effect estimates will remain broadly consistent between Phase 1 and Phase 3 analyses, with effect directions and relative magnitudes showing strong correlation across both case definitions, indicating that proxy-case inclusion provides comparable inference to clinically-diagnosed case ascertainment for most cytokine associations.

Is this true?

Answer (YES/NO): NO